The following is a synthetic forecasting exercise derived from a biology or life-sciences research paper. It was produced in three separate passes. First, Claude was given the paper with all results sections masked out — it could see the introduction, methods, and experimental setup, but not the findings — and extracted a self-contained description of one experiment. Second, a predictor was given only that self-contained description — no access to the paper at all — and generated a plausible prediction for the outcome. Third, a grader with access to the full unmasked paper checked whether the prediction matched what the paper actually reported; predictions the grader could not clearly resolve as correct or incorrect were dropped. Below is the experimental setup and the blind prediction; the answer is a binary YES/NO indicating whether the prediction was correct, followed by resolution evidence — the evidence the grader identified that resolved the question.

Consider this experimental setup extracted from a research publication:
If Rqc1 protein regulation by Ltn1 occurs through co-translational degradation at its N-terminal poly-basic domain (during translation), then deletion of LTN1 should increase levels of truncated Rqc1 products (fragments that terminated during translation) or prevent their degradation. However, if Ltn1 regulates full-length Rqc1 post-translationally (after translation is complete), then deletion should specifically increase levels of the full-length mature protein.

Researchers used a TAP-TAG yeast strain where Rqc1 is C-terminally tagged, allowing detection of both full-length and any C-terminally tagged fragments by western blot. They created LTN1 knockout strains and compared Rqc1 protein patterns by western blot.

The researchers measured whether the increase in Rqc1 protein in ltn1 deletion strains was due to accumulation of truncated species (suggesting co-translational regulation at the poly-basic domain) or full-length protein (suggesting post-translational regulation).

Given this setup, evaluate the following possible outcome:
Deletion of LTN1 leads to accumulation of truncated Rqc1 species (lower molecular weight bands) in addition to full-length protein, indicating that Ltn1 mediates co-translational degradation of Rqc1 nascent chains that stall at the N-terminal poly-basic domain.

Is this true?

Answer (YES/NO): NO